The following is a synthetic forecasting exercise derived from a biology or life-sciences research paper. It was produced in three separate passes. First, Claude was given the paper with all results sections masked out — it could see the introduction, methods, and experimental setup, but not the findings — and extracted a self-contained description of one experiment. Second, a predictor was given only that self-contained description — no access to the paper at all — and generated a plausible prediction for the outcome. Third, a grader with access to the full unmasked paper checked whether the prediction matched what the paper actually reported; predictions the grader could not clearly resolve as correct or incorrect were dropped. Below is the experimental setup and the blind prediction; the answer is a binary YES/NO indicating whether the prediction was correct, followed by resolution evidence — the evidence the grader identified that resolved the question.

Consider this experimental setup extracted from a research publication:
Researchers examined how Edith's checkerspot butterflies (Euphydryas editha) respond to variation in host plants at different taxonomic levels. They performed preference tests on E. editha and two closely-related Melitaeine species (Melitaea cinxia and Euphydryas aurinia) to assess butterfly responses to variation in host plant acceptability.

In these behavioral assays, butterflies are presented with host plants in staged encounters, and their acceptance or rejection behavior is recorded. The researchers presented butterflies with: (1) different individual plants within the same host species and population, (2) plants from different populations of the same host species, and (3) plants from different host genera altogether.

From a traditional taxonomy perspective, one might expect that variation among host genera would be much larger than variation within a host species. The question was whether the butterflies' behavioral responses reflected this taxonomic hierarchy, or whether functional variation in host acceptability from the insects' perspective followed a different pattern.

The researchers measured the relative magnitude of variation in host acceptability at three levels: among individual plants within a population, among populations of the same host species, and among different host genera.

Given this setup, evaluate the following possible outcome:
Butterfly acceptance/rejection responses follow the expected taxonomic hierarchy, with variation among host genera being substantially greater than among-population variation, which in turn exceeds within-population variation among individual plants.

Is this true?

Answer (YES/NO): NO